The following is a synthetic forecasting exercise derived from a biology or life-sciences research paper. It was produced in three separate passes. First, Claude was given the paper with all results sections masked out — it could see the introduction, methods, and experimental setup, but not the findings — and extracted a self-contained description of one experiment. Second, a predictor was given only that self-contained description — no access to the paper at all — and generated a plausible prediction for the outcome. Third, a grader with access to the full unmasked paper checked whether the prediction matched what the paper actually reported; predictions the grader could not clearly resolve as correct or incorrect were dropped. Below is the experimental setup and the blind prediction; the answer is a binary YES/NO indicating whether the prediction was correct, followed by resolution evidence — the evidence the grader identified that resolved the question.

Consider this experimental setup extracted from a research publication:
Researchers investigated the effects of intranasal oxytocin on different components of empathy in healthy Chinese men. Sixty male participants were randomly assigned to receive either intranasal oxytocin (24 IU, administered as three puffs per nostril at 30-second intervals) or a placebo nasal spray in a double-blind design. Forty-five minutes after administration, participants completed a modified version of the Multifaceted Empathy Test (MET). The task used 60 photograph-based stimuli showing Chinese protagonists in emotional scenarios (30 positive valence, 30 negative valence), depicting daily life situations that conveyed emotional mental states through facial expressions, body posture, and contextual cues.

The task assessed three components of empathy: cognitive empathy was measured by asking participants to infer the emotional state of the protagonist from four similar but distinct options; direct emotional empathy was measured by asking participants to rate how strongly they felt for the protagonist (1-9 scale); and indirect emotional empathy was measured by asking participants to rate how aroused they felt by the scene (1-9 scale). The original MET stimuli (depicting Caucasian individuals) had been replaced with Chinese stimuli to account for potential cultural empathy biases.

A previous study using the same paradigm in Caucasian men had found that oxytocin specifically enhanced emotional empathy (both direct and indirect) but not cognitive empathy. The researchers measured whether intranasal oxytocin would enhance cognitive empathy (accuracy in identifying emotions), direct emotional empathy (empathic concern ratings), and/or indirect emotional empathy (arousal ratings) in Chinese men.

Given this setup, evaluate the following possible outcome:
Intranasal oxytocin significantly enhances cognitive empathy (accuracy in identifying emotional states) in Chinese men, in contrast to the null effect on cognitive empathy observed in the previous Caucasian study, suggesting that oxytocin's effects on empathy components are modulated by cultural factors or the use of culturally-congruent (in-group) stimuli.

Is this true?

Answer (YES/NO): NO